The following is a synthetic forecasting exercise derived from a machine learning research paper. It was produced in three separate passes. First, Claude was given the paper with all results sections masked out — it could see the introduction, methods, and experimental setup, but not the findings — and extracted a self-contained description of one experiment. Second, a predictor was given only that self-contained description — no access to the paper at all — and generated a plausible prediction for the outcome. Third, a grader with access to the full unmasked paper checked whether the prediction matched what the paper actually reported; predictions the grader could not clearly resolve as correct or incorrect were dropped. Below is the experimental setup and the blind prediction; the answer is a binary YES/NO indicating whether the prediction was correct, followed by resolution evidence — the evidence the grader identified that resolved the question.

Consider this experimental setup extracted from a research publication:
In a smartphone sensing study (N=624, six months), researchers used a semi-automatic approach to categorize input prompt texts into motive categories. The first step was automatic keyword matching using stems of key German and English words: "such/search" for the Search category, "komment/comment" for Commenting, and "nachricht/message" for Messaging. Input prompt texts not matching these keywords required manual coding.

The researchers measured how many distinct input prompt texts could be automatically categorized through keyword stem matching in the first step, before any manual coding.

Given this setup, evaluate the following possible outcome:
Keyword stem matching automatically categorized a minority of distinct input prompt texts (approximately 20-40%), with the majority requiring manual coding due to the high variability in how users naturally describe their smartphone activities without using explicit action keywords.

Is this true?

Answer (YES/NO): NO